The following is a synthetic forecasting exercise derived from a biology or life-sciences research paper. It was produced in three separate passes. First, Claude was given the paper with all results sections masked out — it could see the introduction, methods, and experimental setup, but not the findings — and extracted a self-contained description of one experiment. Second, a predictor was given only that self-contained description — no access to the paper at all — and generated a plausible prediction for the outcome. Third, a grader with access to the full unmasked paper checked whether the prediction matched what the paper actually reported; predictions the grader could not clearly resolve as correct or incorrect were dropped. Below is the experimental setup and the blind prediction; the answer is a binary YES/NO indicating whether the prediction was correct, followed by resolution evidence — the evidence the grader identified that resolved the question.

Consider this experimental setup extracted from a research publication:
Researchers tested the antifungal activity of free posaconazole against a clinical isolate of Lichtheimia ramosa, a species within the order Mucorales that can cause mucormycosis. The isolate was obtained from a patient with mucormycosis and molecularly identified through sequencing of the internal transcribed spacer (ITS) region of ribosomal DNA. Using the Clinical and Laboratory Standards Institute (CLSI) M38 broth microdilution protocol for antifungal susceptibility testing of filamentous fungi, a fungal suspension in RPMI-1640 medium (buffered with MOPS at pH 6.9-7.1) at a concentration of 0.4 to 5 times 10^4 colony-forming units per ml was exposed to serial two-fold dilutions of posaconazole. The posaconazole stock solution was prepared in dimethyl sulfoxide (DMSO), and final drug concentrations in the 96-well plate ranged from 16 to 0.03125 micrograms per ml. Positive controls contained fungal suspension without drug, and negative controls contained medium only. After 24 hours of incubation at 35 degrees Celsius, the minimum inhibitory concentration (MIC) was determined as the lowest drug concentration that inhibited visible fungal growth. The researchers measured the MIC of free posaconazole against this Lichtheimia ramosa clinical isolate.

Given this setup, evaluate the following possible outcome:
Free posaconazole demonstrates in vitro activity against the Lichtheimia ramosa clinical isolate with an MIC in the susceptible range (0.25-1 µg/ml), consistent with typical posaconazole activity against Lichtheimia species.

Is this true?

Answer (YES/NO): NO